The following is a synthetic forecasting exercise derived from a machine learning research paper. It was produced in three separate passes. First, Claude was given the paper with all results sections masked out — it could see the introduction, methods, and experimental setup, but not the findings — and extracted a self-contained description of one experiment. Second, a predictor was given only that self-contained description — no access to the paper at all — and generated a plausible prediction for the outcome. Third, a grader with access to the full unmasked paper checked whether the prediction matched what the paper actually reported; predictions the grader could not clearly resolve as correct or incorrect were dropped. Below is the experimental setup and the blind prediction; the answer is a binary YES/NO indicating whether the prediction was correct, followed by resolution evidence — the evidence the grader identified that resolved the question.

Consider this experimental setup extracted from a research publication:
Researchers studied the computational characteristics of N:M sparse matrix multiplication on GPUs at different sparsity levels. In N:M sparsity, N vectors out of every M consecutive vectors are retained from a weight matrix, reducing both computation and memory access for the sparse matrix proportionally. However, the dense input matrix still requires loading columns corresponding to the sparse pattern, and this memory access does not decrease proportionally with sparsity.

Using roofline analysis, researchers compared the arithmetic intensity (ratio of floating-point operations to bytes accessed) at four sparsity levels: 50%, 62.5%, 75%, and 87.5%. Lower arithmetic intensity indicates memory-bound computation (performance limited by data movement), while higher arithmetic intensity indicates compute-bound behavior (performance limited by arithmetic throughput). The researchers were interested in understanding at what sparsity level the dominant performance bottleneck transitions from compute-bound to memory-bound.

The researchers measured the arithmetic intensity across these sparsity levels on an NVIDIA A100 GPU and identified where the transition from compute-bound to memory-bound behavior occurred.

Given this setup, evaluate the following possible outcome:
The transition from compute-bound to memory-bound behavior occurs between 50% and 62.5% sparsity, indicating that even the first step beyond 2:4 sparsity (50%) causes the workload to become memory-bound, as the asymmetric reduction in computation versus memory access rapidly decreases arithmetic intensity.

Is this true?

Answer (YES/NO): NO